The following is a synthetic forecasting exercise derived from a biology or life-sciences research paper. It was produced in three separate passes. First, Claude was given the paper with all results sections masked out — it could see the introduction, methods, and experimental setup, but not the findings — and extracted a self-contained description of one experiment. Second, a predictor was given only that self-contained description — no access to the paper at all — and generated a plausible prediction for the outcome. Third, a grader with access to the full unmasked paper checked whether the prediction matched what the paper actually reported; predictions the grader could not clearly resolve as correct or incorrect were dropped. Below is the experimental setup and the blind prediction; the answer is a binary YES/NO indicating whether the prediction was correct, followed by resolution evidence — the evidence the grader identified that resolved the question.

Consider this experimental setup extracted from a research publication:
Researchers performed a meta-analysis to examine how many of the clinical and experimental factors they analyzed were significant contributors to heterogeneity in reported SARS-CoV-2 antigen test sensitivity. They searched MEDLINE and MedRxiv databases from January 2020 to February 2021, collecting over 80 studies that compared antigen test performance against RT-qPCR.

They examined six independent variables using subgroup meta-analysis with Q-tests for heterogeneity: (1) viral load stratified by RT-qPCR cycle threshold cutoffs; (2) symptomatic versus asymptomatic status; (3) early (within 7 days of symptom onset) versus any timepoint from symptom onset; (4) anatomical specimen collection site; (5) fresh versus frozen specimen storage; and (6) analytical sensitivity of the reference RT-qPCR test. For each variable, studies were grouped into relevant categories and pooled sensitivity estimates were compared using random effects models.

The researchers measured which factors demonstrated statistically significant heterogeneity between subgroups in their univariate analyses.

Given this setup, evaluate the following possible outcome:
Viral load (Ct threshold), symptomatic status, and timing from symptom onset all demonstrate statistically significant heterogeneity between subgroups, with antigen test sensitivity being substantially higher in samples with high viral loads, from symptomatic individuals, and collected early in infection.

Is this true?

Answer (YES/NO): YES